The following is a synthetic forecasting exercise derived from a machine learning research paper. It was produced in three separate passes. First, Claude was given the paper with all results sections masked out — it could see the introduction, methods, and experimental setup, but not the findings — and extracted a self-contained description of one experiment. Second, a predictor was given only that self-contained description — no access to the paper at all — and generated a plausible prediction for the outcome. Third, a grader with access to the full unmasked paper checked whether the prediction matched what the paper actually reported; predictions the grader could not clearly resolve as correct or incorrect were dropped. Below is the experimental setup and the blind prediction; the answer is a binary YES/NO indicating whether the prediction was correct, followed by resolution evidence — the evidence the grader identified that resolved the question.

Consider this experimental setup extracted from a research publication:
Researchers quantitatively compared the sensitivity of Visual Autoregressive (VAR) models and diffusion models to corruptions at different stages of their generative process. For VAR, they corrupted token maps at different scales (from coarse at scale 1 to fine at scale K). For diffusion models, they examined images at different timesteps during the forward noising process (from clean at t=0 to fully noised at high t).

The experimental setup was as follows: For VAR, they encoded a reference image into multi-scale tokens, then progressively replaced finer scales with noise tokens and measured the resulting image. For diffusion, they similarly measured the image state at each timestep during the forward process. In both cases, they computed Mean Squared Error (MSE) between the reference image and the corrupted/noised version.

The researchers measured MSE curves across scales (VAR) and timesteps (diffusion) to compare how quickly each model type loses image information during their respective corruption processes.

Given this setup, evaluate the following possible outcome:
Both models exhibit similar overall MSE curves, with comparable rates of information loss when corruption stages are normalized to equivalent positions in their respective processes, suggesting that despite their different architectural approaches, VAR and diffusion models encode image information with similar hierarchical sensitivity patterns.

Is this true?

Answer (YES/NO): NO